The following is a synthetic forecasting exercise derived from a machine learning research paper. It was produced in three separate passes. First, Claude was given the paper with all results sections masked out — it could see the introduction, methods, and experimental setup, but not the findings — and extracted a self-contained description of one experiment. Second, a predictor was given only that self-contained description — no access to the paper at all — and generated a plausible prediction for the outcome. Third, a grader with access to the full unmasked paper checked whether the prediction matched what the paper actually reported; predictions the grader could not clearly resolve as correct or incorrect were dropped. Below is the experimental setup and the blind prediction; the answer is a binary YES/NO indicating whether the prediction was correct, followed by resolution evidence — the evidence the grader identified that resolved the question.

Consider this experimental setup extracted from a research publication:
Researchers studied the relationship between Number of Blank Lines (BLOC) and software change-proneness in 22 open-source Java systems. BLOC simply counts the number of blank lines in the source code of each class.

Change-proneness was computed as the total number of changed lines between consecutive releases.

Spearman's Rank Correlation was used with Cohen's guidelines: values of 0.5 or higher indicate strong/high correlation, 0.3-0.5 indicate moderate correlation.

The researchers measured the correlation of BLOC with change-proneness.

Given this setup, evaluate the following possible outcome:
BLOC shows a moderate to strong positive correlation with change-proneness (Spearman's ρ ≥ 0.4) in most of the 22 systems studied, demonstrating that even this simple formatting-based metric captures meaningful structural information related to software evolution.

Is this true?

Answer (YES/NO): YES